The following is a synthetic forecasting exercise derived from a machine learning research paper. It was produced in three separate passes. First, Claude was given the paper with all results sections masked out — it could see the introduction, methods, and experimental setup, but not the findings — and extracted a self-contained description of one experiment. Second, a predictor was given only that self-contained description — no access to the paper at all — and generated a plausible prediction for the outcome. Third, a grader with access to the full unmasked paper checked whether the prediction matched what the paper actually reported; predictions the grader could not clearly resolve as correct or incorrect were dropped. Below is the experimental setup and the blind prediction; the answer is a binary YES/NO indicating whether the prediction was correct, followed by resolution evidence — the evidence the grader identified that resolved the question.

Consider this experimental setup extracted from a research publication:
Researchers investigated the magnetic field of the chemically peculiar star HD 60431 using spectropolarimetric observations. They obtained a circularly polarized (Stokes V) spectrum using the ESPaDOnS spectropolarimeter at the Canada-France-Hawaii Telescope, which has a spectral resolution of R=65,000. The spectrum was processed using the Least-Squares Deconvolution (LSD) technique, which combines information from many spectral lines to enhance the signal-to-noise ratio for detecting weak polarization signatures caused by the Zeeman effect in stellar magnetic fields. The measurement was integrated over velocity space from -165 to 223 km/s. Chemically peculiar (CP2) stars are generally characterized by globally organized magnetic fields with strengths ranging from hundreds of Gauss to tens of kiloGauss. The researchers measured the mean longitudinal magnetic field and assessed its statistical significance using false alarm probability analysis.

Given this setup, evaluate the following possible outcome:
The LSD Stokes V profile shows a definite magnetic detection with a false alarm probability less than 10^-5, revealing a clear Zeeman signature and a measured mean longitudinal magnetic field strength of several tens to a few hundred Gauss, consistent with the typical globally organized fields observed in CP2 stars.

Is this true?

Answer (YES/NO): NO